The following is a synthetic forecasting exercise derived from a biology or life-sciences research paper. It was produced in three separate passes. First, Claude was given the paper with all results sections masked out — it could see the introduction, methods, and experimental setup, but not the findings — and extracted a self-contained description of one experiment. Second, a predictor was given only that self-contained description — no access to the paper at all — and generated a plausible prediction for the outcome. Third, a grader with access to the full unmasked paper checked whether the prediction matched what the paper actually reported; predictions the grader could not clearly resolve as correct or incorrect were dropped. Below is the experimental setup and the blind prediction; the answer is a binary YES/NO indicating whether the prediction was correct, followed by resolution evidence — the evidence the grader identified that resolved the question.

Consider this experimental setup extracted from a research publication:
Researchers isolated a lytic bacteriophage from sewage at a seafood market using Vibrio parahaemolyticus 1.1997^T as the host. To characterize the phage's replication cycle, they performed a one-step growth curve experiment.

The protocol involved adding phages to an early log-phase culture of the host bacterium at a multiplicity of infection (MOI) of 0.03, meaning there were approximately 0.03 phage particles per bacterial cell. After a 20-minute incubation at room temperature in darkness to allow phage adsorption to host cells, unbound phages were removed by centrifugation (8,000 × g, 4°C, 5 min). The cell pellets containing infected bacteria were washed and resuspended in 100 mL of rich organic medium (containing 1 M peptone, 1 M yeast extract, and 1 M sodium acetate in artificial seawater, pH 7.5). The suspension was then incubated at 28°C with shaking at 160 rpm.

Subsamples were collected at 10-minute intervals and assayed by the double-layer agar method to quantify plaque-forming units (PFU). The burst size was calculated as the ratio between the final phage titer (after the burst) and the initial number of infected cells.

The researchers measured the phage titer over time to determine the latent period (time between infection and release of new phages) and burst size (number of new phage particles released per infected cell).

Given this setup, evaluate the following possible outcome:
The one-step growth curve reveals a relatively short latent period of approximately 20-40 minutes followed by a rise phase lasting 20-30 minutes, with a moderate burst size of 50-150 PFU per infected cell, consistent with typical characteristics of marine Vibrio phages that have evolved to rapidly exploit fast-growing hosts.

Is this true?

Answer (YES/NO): NO